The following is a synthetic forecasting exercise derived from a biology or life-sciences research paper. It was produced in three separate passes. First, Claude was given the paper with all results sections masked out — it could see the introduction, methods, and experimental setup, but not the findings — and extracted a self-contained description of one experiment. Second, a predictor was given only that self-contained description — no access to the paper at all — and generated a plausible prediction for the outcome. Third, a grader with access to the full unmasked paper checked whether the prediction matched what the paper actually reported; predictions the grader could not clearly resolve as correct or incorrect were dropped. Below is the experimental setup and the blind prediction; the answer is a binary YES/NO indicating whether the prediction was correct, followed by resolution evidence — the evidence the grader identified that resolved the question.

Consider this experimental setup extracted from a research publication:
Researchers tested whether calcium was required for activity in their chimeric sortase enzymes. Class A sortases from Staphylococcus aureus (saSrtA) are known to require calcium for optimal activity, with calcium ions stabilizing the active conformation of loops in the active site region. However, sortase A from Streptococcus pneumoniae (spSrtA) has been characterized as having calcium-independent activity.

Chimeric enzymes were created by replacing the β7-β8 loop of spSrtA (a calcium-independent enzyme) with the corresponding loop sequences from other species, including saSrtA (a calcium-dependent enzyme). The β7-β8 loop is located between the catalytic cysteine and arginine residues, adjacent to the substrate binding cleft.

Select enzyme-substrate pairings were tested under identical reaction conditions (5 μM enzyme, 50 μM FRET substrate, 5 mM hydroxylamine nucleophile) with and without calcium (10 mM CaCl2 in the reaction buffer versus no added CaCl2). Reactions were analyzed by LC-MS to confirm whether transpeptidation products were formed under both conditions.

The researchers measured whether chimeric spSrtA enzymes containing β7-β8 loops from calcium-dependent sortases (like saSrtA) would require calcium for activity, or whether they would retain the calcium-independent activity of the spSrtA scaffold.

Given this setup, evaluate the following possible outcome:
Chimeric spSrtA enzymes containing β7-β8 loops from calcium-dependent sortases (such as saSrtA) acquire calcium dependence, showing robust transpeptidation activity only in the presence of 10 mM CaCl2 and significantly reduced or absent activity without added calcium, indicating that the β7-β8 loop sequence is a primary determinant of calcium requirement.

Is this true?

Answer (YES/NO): NO